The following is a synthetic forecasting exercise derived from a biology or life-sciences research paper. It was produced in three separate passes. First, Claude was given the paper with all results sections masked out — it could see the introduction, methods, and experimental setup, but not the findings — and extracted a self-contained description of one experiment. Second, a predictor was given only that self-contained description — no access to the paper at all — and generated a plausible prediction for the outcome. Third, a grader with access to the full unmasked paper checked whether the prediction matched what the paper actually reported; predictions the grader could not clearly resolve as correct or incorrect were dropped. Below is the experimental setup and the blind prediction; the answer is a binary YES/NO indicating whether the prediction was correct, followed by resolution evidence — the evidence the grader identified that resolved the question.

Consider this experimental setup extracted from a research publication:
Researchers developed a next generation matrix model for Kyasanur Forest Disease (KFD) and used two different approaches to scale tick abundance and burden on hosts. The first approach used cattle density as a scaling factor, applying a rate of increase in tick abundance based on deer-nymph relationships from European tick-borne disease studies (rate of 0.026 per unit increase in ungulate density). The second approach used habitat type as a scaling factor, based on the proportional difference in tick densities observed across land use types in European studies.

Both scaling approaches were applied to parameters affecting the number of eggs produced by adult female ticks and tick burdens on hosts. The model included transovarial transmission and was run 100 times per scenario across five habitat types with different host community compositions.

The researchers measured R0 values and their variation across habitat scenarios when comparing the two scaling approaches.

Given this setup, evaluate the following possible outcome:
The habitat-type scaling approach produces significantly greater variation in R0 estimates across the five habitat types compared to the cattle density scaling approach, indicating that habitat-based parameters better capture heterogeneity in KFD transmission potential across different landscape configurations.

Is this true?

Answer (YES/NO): YES